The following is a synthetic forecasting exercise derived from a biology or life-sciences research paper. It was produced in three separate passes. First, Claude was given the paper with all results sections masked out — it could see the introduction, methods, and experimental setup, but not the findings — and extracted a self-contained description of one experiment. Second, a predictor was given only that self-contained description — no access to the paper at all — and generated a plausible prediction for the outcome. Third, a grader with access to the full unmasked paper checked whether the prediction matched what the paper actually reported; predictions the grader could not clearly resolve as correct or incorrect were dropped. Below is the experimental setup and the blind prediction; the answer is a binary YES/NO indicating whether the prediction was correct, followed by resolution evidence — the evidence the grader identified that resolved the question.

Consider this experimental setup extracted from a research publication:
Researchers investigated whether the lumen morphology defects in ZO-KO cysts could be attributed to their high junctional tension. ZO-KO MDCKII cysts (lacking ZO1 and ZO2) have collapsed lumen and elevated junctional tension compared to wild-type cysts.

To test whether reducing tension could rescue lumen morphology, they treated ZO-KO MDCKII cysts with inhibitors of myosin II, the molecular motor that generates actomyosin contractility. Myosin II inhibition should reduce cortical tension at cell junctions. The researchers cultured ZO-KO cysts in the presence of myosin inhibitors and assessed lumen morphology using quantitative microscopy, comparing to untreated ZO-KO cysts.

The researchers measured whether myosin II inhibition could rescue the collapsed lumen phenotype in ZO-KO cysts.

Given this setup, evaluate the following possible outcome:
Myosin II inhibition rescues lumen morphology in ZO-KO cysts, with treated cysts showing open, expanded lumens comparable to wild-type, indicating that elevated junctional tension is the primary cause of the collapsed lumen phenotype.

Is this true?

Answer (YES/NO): NO